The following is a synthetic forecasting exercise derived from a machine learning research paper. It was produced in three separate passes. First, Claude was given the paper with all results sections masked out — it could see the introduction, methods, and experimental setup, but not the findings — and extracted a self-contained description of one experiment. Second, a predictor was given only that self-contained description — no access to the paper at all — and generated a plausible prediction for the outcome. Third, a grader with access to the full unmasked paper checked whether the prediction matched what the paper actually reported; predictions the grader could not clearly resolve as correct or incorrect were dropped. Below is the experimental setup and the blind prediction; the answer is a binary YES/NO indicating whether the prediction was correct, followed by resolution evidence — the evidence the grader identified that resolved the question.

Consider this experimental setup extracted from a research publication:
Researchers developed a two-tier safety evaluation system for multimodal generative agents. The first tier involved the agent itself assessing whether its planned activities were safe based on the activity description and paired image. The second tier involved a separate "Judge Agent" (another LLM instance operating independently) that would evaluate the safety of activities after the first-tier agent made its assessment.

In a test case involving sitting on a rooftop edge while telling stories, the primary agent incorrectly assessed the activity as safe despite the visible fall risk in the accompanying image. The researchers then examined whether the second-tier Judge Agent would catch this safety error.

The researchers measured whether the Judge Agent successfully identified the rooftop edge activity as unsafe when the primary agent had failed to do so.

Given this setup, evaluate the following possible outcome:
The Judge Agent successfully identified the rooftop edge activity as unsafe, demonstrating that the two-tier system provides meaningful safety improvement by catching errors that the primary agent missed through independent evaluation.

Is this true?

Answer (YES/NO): YES